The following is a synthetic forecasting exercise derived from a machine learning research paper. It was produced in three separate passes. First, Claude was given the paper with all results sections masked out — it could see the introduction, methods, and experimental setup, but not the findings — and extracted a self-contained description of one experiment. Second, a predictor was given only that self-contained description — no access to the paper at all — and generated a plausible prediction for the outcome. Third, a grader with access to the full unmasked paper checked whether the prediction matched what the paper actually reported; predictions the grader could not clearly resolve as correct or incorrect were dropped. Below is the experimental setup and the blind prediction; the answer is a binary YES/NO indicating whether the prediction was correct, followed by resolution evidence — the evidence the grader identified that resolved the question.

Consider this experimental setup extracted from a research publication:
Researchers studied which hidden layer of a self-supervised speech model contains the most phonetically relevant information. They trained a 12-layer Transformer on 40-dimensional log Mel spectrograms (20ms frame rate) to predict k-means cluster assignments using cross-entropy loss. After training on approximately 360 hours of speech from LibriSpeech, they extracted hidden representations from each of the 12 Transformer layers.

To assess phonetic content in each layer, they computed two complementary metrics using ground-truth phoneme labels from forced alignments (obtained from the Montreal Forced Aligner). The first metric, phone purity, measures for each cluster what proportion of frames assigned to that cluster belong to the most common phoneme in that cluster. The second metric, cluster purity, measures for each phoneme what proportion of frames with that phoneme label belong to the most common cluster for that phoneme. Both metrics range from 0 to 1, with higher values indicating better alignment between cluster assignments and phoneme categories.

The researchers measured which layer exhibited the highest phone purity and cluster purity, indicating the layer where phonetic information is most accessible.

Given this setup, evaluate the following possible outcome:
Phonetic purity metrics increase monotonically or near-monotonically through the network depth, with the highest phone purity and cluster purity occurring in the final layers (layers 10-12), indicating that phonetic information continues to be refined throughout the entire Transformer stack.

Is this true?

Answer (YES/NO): NO